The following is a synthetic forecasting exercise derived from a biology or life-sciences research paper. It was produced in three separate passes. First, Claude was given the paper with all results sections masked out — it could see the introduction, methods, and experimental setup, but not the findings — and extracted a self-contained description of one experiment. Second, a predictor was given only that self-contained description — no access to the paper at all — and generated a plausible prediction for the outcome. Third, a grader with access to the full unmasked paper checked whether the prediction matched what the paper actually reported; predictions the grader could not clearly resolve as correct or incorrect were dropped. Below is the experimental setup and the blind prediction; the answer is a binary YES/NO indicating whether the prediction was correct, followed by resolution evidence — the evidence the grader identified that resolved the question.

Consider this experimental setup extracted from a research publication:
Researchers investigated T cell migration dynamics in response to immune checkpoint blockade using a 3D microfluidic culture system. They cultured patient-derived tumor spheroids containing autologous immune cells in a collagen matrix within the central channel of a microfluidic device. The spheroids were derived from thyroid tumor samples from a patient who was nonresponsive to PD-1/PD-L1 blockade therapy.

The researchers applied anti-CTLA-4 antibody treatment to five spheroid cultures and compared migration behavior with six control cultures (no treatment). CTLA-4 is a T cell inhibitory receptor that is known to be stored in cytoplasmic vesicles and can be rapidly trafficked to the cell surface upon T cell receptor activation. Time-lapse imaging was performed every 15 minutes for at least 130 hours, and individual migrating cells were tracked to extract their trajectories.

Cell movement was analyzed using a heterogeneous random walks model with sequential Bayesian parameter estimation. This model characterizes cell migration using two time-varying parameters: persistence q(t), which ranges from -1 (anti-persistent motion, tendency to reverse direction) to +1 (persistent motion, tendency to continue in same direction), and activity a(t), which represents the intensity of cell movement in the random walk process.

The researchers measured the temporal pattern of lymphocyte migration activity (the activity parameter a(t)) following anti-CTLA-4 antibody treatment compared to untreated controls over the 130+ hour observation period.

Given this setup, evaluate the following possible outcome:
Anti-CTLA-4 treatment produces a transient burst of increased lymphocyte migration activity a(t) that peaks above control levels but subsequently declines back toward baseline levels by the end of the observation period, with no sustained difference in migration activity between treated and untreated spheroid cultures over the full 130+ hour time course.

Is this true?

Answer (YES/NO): NO